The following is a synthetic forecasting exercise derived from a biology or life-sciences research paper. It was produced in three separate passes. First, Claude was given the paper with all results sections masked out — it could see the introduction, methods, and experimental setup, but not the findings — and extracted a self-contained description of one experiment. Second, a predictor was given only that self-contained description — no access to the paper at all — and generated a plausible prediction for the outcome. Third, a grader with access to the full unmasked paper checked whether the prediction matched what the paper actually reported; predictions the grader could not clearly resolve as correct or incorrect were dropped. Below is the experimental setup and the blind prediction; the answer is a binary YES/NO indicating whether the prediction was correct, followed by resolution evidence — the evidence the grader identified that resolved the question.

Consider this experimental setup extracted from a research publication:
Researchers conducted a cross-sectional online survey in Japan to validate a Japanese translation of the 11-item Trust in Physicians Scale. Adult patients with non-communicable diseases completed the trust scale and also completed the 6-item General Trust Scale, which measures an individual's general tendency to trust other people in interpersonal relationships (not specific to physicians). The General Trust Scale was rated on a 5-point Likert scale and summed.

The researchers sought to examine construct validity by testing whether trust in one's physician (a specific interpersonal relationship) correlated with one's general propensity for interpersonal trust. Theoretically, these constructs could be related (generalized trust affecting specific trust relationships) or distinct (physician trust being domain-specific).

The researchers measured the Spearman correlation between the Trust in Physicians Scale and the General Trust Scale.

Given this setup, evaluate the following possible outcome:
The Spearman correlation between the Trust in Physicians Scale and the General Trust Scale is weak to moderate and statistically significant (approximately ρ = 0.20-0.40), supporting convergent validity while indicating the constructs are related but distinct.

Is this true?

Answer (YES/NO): YES